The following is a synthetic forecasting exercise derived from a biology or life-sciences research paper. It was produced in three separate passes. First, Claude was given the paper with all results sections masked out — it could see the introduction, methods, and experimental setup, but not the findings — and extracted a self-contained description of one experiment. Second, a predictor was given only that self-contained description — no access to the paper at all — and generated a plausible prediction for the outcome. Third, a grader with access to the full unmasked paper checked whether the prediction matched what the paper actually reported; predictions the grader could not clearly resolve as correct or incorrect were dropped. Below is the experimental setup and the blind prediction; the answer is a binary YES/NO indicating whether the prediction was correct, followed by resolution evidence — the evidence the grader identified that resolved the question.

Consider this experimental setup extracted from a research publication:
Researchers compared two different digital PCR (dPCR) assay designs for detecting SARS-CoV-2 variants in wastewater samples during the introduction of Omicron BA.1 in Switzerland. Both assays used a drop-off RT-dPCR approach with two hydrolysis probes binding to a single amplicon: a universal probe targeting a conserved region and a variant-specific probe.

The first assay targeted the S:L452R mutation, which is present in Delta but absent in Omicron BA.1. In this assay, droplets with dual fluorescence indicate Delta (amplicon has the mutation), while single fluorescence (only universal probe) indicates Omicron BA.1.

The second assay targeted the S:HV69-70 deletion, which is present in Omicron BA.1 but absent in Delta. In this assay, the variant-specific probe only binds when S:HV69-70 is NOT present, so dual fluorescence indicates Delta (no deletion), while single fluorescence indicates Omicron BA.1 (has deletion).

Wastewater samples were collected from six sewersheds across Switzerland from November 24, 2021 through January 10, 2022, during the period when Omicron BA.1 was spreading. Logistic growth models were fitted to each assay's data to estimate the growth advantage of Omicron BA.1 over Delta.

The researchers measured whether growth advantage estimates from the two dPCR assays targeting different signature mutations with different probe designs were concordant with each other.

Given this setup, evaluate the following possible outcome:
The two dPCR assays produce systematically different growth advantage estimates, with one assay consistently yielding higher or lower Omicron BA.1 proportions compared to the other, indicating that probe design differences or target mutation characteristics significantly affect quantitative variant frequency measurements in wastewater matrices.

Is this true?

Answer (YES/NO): NO